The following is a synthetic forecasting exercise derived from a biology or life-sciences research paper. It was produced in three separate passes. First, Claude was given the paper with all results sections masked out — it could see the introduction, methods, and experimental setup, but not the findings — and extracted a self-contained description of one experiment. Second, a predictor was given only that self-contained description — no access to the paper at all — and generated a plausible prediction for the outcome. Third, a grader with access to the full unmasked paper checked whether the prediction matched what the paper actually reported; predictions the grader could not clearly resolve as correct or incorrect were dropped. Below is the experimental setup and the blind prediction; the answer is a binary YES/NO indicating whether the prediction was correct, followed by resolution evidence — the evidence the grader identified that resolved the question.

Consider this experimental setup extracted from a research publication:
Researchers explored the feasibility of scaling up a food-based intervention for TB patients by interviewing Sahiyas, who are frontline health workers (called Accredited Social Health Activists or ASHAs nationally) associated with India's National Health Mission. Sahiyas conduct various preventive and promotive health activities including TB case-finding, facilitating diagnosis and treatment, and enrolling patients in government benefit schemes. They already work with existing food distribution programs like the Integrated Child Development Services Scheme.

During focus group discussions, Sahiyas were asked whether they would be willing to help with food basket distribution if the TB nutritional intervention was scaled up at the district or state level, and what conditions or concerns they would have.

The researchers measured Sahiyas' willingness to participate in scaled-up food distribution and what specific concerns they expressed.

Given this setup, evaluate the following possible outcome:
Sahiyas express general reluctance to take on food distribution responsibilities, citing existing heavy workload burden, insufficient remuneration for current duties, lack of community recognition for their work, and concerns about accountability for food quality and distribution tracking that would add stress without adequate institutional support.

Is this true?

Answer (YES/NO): NO